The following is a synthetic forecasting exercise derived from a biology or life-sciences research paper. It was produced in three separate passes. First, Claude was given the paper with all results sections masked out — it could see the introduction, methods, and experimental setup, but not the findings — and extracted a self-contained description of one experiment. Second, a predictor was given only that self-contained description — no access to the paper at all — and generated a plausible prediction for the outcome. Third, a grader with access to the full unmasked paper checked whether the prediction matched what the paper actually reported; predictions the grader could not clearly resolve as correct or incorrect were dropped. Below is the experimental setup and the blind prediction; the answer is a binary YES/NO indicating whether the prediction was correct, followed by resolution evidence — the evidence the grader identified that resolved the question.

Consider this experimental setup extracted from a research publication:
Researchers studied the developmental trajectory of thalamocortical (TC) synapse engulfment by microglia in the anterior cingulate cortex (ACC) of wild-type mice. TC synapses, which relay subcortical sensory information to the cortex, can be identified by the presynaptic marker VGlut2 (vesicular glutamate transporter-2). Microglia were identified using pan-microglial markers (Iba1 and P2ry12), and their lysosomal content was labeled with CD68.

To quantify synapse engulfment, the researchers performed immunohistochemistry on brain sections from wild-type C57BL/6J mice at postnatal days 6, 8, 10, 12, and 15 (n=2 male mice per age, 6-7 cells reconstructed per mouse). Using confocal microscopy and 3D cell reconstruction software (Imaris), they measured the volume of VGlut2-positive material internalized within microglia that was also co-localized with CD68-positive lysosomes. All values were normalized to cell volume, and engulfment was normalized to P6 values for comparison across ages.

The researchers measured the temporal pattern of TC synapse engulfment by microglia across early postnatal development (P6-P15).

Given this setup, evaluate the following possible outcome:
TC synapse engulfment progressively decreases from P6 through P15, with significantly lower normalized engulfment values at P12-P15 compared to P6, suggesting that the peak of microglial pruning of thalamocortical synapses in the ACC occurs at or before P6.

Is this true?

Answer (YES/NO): NO